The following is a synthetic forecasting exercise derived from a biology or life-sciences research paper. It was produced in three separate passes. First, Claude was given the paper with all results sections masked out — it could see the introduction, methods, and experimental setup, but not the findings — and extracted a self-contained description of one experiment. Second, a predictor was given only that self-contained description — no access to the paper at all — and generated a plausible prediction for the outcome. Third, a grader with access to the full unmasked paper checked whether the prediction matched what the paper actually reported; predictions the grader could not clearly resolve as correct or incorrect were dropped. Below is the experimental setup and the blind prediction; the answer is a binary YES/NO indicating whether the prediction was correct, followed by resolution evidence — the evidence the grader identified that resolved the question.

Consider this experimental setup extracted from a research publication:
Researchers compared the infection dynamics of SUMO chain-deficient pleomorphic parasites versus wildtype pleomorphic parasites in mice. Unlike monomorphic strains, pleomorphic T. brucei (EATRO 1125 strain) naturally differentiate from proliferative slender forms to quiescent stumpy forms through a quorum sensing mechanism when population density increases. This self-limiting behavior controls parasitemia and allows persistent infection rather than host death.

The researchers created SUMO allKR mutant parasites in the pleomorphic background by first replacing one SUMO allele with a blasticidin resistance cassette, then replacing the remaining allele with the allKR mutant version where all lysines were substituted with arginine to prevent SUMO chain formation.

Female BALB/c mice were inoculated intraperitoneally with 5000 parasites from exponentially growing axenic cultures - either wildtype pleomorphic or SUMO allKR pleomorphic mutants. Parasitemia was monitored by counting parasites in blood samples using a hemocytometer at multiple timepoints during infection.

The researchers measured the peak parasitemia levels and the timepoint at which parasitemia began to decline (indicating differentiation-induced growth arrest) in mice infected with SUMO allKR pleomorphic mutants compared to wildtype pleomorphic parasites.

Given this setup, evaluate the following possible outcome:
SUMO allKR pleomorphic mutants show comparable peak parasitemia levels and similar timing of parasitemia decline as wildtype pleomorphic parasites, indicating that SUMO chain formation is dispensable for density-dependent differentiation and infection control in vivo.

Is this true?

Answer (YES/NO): NO